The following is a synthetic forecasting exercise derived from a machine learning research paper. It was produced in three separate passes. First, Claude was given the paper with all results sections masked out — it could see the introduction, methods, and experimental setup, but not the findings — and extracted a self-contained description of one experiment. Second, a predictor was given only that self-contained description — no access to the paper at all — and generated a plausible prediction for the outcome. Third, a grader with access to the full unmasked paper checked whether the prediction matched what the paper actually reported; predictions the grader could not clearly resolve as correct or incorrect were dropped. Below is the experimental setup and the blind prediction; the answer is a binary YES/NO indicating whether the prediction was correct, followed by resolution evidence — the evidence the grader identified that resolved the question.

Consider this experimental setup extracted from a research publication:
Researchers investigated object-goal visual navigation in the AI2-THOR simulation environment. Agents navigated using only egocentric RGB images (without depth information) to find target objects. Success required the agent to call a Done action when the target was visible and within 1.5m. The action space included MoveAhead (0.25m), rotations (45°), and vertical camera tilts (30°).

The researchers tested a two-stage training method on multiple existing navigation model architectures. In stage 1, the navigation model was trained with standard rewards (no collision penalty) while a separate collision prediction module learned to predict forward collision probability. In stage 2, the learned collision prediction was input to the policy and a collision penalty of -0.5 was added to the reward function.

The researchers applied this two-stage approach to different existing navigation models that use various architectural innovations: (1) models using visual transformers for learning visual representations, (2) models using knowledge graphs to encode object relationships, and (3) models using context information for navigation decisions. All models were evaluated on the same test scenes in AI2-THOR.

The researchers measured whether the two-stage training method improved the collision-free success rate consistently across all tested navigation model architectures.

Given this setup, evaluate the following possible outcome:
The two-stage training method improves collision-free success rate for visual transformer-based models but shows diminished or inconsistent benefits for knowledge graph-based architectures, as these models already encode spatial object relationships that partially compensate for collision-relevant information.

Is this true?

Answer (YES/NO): NO